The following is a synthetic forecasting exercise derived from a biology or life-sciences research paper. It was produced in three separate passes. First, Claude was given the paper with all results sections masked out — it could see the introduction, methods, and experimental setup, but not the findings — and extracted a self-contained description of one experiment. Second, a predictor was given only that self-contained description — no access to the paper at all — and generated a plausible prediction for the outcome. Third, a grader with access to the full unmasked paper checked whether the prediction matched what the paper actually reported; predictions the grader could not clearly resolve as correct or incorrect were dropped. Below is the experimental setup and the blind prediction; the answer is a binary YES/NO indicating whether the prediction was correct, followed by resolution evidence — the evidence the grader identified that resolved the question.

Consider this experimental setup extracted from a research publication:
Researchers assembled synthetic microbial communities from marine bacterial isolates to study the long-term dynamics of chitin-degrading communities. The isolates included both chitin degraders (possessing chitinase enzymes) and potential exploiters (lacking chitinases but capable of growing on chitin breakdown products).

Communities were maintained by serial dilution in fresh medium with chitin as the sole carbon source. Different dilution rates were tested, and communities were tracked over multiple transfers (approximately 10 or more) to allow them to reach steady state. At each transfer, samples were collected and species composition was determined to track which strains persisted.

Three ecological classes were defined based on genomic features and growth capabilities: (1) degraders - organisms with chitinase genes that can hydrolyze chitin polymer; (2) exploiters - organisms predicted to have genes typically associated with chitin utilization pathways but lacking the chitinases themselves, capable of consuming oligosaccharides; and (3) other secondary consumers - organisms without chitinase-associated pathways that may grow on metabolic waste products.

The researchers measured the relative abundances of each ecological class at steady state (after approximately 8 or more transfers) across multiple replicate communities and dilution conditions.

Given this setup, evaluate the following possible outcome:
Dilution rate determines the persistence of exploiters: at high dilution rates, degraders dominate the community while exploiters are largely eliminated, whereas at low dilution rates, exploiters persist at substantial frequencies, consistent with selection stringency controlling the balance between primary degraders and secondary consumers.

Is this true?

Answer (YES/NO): NO